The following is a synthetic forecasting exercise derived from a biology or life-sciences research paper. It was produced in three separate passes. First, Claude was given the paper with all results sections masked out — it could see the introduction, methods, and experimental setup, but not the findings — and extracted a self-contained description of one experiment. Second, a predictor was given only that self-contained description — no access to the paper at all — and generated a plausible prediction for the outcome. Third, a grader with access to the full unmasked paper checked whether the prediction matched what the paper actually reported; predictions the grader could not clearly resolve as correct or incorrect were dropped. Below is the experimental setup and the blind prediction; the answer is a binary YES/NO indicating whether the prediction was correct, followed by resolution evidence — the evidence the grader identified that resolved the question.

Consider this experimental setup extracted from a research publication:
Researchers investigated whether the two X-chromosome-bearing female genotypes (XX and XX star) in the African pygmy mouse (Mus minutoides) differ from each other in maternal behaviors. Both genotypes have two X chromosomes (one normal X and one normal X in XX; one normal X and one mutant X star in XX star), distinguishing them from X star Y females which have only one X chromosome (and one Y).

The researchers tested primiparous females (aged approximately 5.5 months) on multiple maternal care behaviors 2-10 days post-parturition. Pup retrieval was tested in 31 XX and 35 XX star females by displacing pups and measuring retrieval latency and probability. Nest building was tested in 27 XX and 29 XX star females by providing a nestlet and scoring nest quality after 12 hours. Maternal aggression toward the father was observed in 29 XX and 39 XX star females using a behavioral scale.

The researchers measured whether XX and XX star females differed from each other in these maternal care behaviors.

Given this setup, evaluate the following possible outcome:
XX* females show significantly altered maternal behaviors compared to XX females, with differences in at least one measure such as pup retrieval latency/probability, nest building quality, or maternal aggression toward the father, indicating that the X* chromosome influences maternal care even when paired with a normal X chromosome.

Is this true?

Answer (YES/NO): NO